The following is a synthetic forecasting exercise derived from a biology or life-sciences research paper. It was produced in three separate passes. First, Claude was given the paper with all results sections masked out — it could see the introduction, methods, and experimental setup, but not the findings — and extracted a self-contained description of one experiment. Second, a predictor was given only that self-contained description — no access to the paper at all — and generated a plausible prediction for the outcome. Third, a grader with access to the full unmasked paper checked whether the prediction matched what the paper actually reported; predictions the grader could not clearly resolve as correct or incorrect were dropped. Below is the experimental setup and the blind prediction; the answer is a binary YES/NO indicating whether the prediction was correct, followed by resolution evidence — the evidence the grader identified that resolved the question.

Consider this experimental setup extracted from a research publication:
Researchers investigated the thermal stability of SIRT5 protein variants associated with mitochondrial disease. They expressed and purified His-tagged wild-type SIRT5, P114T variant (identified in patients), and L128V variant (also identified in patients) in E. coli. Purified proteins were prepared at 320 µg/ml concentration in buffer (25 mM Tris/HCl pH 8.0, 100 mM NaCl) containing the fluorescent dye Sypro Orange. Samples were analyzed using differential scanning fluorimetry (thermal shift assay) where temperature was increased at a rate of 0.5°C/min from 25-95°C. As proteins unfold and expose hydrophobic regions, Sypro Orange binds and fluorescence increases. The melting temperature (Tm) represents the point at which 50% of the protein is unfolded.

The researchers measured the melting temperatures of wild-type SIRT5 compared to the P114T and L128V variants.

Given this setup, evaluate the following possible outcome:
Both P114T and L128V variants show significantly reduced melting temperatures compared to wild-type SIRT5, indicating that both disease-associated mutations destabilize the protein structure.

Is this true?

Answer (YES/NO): YES